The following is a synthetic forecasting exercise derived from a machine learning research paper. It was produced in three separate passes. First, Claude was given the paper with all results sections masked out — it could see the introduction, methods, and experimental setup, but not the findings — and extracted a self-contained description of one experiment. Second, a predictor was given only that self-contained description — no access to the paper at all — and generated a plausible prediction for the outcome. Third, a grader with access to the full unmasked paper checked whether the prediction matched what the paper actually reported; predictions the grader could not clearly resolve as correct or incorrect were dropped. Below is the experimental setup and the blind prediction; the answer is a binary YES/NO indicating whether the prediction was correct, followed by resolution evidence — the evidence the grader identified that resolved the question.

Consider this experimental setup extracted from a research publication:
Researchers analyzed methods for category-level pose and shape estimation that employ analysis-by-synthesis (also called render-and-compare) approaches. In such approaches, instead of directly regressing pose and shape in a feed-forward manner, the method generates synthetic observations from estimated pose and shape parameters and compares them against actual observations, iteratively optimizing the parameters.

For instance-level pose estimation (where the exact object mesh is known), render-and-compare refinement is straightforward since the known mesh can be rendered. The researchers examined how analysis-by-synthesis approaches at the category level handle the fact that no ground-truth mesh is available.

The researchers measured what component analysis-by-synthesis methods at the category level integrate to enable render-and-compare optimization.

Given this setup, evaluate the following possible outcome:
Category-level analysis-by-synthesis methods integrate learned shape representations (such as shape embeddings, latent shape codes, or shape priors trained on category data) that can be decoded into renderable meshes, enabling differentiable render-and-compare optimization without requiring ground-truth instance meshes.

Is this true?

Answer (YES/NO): NO